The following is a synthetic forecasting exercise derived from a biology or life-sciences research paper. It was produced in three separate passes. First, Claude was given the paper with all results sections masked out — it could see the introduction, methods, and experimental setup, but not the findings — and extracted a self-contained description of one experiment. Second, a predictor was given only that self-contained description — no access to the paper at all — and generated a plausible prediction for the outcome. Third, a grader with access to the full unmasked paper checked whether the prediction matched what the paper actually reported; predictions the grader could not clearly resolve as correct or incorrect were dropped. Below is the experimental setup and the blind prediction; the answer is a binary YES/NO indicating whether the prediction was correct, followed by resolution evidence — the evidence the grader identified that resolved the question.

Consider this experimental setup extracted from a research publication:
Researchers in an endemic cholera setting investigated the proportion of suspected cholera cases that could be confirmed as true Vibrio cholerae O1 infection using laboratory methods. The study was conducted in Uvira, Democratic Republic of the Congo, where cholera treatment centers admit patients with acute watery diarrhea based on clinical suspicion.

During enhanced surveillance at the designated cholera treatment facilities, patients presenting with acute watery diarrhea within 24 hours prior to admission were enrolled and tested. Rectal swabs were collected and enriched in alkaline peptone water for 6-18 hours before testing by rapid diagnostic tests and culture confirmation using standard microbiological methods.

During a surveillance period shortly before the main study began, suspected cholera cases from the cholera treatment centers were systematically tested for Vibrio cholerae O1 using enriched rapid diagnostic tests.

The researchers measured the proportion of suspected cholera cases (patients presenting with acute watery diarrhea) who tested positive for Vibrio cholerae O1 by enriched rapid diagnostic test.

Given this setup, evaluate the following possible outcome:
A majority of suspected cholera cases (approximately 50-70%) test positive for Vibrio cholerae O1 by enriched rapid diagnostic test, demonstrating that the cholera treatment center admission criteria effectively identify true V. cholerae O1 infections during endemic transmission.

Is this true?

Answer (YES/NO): NO